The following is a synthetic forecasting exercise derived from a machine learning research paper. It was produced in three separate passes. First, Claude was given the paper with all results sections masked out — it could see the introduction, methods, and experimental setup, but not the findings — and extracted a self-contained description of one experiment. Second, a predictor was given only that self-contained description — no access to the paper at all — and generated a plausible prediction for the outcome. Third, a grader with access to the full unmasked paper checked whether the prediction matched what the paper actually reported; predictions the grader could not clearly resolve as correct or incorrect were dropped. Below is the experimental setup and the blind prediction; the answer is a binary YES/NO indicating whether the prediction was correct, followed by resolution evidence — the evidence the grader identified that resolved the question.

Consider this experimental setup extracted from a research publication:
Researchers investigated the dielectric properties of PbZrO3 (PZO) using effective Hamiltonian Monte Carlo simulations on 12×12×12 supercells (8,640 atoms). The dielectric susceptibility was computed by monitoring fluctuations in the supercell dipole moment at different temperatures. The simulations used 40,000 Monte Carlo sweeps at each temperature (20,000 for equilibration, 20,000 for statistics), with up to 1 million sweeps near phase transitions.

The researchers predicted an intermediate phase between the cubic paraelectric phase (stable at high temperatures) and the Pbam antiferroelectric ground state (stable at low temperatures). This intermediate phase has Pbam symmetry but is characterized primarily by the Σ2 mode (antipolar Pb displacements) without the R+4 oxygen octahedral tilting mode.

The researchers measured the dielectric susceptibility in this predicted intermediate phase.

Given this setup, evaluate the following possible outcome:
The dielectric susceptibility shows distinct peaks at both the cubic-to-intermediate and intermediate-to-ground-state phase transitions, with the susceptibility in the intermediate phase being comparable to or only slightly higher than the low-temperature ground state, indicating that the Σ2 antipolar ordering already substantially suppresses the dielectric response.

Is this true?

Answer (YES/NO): NO